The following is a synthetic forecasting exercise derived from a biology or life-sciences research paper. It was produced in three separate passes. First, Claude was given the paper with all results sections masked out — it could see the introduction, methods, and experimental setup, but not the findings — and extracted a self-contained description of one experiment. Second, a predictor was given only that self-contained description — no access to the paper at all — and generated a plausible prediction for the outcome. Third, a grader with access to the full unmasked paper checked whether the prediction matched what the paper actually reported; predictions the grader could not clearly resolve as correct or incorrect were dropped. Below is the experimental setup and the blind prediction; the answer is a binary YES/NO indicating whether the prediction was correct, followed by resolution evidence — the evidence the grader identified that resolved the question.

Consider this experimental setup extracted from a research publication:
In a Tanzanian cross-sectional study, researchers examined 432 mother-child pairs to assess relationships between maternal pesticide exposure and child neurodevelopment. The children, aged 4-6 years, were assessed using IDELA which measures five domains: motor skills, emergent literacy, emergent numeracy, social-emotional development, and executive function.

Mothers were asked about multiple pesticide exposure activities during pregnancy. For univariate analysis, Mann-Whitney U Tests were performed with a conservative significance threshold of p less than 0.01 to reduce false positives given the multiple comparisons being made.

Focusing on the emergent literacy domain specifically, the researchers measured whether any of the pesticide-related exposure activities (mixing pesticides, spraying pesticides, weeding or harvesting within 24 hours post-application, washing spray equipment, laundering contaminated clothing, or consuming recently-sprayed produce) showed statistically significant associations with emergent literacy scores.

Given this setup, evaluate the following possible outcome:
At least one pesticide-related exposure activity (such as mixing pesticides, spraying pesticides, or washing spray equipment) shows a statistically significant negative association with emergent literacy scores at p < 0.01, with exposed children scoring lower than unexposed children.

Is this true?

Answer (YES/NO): NO